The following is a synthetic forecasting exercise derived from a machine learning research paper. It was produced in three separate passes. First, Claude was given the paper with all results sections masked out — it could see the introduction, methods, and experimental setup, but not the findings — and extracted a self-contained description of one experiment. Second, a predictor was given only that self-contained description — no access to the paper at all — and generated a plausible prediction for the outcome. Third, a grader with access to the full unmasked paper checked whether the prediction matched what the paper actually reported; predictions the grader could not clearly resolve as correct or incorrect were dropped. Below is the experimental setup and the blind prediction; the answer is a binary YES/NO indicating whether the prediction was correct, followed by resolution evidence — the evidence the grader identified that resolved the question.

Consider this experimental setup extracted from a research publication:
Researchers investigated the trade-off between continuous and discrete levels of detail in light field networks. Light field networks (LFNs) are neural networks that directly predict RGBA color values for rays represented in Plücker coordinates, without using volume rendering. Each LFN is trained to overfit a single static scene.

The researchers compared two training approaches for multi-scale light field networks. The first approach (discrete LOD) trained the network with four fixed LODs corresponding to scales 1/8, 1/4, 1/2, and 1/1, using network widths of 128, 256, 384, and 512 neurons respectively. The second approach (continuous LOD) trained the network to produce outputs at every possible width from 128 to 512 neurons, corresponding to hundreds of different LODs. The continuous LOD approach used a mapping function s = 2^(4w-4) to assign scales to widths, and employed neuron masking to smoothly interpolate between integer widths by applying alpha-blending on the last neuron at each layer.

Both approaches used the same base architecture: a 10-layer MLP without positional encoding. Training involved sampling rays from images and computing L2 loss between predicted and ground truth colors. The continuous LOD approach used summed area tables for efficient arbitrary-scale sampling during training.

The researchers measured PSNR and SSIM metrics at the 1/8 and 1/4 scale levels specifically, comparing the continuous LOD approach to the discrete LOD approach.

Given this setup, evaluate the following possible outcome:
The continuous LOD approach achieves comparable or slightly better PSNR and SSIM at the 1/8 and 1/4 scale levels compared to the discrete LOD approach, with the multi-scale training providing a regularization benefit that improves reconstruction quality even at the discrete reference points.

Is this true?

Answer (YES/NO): NO